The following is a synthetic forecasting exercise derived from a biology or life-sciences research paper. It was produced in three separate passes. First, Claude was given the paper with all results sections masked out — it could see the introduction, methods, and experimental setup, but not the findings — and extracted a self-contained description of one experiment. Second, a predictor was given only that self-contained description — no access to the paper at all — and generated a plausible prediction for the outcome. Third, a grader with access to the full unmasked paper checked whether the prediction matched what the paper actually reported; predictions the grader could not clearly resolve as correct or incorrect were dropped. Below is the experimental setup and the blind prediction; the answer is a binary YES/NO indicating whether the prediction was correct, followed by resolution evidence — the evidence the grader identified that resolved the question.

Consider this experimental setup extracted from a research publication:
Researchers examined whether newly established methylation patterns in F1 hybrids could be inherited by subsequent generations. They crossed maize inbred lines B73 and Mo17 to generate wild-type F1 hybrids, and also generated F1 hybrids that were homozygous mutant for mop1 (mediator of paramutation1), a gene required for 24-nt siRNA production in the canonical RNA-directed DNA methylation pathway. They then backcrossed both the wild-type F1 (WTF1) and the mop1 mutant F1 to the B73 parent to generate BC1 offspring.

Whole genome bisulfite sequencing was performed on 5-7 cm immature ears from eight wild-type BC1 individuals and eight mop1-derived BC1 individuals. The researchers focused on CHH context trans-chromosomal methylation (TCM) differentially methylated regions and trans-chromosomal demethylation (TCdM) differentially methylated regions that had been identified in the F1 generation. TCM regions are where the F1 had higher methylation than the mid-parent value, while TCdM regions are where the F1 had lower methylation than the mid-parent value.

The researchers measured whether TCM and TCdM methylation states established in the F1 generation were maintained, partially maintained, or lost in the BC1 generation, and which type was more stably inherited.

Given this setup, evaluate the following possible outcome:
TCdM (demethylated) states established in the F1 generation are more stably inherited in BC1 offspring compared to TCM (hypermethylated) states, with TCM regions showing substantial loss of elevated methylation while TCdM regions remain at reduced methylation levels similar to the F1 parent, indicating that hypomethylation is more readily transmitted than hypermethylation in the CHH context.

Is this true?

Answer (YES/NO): YES